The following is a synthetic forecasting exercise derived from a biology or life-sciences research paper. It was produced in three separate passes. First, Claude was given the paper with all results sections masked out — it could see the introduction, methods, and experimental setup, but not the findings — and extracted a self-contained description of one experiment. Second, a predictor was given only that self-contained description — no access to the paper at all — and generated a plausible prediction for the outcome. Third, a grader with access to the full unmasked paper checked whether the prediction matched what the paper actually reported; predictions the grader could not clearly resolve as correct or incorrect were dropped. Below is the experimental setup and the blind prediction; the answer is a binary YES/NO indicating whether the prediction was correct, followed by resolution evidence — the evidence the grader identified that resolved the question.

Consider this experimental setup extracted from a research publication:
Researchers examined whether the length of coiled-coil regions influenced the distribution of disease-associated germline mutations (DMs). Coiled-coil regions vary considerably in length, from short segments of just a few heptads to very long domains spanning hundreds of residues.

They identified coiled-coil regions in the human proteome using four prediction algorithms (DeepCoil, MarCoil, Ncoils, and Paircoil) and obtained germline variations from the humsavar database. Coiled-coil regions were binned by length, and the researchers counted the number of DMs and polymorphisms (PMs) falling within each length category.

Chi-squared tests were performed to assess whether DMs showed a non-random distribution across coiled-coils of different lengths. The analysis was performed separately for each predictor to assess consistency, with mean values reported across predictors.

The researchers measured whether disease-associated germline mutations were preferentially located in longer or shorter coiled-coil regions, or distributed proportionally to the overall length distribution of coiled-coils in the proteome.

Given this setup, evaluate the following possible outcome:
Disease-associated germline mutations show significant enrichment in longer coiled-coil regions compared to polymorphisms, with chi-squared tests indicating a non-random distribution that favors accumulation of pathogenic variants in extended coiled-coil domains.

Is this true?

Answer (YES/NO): NO